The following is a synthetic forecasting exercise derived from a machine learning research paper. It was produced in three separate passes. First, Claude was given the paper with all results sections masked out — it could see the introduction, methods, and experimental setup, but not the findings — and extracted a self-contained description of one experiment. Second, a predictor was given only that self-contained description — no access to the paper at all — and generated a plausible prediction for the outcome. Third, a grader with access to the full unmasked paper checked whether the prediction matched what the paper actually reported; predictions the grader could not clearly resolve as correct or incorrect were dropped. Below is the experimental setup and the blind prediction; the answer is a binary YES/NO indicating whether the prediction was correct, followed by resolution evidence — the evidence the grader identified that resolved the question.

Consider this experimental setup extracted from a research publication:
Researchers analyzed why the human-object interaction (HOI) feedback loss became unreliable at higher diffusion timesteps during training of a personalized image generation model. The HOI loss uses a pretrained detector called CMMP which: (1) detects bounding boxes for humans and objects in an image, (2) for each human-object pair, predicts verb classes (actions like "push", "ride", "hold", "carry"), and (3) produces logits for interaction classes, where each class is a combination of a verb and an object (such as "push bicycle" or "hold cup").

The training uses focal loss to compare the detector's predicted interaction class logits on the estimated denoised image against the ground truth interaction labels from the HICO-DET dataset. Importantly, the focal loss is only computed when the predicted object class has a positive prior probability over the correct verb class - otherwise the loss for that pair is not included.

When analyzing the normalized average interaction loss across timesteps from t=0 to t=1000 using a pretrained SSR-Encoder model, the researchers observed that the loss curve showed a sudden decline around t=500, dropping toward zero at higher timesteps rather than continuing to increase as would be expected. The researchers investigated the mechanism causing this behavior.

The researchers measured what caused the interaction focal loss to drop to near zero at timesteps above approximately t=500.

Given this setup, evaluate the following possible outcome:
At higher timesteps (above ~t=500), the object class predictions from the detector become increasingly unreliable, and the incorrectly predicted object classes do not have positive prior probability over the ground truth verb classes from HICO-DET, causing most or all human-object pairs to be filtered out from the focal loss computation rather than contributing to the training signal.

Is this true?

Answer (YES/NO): YES